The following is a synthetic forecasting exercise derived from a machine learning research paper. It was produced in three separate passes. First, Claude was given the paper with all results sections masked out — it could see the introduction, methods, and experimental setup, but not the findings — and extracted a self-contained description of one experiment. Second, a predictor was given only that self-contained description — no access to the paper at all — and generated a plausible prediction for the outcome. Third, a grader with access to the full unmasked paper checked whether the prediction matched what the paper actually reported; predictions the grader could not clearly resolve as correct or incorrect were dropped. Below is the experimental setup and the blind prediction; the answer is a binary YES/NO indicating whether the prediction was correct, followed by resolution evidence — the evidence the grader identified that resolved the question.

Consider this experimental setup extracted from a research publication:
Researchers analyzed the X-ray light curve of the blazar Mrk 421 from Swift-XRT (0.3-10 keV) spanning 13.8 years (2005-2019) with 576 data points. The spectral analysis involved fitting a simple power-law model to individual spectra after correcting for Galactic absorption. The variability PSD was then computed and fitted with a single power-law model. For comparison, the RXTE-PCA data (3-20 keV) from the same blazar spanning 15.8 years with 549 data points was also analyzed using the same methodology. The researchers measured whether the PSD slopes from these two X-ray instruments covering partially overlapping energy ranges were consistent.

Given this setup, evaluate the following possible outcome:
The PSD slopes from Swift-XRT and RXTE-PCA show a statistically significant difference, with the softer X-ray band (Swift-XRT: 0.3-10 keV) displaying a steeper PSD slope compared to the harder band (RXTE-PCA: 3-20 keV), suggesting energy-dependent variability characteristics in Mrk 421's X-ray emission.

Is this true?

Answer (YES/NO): NO